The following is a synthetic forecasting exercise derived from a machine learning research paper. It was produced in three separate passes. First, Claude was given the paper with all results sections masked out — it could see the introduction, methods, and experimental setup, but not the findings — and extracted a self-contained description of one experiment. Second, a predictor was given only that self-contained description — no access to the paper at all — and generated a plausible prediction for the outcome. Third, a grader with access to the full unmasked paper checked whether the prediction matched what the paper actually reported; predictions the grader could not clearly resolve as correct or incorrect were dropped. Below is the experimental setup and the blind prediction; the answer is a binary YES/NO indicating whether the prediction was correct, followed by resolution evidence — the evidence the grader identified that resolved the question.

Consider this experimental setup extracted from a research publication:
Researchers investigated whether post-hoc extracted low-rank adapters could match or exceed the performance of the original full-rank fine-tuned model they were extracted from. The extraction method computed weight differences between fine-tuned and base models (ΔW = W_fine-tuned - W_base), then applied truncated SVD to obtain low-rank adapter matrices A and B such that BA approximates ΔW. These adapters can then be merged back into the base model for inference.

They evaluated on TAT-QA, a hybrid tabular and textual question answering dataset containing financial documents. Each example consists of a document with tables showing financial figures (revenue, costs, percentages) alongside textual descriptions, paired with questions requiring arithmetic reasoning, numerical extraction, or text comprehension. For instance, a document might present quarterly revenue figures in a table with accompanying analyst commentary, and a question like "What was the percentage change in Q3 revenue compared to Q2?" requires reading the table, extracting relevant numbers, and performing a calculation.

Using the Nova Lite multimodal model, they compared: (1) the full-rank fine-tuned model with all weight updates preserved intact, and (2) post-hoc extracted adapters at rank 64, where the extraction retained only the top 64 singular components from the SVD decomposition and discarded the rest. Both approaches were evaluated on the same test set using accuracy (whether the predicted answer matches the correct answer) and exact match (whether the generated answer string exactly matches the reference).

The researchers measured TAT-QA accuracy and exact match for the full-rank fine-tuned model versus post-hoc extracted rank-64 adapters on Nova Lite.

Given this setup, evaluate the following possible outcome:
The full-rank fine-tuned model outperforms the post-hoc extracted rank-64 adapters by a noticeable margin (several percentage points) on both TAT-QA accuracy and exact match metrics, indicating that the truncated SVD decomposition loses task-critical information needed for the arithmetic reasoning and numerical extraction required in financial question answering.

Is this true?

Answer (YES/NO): NO